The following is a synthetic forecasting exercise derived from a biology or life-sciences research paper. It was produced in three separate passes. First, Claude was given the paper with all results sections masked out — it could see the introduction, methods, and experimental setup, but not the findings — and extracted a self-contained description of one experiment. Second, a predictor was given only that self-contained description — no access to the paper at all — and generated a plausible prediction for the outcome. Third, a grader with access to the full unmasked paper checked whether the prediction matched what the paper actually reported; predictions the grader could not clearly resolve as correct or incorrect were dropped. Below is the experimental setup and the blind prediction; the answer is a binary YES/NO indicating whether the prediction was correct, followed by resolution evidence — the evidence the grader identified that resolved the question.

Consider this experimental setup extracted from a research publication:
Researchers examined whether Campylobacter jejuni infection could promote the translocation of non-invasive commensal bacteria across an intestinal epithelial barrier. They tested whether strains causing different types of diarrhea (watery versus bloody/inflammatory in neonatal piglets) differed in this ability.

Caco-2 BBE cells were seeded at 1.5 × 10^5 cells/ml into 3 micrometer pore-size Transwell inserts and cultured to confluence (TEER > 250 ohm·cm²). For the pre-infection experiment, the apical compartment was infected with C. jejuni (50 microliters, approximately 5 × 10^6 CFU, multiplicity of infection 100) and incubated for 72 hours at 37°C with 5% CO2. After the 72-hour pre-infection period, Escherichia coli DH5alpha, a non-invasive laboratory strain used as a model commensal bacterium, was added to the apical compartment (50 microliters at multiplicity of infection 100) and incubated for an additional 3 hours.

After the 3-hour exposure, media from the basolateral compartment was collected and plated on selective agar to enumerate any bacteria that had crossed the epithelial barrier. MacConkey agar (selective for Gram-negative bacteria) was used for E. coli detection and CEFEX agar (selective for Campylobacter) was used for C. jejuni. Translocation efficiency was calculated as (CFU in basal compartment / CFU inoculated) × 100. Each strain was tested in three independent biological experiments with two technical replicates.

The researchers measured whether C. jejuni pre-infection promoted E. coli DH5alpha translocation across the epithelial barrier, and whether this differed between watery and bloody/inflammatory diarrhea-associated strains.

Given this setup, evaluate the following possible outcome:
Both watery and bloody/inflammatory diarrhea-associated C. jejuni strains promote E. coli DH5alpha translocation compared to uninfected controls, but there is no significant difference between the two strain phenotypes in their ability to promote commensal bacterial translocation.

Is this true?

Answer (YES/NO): YES